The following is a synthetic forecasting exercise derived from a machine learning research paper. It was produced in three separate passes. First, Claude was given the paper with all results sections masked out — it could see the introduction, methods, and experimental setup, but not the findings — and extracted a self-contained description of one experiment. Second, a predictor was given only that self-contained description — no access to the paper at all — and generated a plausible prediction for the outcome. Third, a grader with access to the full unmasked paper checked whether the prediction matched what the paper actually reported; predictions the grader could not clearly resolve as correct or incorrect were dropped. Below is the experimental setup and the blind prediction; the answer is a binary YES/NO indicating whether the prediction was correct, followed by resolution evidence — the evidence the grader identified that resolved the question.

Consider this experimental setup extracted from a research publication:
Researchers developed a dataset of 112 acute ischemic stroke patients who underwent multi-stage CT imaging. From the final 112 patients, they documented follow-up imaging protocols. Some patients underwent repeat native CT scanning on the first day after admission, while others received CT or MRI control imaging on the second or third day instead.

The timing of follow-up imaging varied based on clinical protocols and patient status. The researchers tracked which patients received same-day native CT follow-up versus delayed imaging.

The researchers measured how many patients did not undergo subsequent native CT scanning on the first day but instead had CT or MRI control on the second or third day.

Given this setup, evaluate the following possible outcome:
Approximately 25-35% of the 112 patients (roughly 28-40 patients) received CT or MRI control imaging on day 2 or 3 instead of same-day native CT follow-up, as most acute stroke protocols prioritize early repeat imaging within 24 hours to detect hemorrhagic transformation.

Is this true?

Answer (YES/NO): NO